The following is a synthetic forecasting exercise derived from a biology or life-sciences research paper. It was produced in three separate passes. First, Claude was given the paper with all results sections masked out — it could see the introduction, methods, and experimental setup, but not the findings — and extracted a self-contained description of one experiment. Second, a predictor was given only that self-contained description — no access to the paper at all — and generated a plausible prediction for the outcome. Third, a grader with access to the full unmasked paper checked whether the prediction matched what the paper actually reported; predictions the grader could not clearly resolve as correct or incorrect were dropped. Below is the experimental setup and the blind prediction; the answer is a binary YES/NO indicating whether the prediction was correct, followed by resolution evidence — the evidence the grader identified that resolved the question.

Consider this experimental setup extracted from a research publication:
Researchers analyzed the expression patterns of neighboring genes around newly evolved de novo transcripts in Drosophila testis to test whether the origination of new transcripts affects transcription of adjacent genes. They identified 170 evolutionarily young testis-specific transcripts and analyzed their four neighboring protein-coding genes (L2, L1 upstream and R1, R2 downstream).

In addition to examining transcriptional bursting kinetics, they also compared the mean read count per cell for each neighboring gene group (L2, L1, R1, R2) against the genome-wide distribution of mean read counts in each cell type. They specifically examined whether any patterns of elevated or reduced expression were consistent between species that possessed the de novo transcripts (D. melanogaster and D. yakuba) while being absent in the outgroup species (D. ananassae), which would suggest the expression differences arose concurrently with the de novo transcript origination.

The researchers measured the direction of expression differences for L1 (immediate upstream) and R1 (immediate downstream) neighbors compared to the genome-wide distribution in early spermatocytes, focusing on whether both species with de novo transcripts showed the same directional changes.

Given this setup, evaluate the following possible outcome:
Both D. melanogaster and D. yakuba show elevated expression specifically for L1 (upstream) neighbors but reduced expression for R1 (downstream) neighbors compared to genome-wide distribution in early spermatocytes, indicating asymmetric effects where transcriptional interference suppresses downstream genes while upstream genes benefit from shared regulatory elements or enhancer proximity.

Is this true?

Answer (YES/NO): YES